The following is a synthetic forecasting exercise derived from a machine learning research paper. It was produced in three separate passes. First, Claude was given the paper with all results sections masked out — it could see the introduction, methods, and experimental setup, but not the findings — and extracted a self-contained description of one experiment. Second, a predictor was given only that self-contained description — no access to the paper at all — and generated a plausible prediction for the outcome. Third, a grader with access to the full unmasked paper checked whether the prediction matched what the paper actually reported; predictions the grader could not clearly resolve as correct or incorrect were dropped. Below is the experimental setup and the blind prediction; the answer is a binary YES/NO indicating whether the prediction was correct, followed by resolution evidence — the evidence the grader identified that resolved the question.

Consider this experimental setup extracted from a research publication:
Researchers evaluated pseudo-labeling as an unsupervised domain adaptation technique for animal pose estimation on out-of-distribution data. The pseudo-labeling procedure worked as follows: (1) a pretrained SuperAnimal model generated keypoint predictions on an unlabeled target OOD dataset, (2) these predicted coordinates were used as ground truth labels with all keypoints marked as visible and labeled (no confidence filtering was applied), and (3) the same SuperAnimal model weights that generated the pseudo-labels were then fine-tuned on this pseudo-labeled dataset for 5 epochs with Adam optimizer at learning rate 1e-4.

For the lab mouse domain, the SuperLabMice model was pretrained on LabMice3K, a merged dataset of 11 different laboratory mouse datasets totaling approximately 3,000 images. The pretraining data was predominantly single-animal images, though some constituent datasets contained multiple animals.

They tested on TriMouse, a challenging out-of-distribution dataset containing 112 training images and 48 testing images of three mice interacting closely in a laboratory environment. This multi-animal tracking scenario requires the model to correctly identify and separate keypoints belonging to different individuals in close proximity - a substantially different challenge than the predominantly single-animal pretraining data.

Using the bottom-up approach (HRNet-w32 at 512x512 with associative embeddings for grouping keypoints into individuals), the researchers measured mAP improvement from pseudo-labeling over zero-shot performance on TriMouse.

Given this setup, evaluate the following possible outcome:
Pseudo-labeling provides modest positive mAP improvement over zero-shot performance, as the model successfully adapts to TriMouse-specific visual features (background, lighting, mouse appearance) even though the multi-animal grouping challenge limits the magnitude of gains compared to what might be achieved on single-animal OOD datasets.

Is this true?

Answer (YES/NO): NO